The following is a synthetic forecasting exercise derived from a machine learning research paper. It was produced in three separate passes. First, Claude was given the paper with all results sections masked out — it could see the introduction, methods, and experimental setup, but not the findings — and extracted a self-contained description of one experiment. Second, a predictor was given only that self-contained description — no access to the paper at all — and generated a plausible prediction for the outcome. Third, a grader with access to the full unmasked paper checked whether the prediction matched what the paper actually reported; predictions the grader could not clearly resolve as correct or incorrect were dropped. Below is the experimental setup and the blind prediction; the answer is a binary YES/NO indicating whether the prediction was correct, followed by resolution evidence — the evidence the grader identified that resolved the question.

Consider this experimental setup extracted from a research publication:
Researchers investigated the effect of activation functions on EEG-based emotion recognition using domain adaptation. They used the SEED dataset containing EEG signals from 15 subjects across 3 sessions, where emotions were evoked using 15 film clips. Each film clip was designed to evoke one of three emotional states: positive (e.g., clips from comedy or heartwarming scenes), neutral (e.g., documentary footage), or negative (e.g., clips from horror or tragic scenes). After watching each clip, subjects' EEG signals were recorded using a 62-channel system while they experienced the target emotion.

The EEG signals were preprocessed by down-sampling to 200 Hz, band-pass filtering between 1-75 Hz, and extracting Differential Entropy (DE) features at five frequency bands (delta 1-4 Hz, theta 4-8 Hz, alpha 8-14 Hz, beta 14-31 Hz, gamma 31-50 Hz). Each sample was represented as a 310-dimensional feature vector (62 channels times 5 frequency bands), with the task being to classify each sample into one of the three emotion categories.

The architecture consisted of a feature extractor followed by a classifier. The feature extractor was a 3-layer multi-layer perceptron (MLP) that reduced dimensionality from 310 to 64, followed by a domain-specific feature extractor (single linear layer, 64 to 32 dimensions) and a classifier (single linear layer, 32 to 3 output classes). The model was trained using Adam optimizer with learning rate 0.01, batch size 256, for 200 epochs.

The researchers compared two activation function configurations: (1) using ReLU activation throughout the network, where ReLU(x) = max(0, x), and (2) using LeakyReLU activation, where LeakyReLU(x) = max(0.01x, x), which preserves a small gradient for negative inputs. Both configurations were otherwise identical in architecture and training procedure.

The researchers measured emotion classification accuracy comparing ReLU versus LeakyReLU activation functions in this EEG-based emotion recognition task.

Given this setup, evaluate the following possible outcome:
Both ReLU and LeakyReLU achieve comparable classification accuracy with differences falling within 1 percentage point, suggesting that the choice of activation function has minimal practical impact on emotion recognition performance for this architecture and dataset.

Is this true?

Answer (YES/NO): NO